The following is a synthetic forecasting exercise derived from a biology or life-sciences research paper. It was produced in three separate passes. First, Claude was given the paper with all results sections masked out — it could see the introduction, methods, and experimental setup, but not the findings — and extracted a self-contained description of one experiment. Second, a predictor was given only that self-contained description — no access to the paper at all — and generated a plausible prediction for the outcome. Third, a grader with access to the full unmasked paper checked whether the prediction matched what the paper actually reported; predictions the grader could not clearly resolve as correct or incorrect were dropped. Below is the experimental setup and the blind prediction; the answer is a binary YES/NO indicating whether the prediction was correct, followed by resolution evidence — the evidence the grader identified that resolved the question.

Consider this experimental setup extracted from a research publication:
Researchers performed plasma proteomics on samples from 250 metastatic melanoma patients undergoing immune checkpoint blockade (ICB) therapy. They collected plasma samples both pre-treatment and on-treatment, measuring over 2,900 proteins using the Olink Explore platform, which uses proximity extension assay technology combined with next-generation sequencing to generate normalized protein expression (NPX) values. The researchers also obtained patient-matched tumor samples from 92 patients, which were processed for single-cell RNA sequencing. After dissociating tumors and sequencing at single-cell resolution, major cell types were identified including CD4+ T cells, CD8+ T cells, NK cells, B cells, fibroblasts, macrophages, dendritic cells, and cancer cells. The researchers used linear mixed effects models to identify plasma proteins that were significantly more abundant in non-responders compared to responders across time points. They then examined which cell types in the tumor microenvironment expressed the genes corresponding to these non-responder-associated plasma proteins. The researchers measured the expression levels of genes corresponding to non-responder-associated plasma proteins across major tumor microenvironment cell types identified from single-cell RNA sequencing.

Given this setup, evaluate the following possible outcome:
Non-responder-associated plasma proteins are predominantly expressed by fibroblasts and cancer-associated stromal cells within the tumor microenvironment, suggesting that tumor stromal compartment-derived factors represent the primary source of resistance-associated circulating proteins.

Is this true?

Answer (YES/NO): NO